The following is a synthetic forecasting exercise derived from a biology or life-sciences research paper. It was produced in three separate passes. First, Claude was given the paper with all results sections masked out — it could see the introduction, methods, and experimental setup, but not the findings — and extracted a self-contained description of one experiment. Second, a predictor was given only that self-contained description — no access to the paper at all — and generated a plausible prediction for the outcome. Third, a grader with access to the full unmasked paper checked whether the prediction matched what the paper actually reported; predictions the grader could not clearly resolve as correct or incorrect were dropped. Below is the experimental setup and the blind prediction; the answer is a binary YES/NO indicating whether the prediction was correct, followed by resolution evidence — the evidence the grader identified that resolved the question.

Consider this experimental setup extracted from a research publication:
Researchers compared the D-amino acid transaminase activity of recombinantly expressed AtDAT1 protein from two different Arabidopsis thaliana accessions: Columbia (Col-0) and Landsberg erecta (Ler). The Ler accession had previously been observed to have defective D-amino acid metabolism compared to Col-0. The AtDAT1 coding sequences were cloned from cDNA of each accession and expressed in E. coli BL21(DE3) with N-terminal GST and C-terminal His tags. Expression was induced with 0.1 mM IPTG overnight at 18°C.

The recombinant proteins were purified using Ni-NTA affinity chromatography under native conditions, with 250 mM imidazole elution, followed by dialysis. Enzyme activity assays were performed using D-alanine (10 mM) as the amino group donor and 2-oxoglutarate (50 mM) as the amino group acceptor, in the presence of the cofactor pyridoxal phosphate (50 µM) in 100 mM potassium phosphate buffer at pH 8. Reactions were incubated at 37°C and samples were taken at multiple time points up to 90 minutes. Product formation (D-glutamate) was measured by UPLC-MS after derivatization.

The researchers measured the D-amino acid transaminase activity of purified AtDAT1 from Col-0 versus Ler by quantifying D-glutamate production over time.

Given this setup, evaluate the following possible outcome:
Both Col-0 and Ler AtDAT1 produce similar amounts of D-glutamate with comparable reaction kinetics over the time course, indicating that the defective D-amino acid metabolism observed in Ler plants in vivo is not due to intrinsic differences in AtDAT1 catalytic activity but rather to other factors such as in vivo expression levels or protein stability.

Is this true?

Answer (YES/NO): NO